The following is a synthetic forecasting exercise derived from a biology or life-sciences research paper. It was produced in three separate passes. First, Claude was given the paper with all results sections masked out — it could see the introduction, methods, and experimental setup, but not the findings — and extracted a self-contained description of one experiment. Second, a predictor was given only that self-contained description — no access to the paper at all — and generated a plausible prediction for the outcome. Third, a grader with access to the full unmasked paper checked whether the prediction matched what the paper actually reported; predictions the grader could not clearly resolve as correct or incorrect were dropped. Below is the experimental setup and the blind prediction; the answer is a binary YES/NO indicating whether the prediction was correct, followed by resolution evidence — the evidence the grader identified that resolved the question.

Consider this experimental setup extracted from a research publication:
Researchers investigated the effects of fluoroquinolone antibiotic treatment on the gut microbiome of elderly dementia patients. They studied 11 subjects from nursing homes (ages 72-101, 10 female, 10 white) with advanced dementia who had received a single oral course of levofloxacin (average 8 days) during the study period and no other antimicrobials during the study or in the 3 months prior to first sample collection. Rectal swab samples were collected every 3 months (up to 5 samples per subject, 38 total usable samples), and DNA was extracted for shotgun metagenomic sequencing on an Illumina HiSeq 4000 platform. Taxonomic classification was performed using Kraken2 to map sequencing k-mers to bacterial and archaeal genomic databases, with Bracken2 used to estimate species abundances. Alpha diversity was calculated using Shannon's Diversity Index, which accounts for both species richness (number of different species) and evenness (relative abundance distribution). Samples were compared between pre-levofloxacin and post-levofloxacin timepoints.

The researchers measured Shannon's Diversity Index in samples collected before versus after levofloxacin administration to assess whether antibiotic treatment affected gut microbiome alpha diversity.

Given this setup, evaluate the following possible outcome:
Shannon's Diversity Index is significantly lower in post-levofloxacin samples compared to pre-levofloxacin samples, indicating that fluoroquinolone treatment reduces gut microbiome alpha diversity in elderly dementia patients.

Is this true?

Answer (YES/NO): NO